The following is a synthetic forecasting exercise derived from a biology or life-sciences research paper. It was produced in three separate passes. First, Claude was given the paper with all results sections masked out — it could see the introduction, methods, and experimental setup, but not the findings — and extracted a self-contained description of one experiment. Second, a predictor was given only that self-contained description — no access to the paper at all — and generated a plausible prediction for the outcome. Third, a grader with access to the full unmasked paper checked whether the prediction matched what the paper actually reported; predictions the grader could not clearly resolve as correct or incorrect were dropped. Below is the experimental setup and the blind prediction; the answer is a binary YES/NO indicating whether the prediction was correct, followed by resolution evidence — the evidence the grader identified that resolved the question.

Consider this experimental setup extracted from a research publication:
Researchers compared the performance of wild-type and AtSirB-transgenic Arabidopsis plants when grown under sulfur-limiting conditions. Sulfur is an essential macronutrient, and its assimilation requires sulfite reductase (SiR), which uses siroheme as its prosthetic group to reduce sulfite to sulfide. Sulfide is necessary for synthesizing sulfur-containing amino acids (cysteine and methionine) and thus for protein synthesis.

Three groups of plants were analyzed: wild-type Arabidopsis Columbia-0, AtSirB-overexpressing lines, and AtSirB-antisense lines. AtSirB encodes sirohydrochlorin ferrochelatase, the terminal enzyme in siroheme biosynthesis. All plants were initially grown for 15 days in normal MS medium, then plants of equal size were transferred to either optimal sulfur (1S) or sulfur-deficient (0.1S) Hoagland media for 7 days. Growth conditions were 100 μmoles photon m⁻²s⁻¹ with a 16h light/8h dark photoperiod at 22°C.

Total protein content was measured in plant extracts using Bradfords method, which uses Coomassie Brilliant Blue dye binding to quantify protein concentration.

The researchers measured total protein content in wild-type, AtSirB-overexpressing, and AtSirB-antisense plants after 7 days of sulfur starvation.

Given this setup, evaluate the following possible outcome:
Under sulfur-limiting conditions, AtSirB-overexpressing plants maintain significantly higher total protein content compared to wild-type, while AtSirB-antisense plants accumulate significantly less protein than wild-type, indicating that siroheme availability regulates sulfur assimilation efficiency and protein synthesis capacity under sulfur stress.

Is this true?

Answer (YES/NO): YES